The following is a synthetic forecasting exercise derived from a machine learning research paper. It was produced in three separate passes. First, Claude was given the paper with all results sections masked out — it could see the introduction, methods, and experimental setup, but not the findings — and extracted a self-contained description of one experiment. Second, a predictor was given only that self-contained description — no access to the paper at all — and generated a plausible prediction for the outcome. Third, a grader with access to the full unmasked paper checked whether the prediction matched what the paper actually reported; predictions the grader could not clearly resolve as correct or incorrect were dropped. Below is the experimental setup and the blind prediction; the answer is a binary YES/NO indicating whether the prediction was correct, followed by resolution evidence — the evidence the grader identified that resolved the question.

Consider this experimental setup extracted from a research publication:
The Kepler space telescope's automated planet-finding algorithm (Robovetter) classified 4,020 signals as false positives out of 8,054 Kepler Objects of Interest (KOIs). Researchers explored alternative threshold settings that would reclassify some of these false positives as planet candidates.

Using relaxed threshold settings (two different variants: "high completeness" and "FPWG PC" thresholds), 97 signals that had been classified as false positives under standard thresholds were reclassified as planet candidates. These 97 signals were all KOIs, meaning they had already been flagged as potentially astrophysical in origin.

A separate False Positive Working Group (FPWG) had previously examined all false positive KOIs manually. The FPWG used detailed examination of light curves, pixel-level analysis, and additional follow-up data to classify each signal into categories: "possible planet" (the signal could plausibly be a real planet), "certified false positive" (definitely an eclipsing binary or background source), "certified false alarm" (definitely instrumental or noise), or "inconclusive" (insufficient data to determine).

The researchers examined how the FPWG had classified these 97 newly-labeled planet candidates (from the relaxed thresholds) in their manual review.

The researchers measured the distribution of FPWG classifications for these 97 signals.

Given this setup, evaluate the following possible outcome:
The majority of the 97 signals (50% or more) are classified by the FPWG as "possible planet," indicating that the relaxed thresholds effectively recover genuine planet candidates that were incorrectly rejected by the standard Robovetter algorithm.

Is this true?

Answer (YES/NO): NO